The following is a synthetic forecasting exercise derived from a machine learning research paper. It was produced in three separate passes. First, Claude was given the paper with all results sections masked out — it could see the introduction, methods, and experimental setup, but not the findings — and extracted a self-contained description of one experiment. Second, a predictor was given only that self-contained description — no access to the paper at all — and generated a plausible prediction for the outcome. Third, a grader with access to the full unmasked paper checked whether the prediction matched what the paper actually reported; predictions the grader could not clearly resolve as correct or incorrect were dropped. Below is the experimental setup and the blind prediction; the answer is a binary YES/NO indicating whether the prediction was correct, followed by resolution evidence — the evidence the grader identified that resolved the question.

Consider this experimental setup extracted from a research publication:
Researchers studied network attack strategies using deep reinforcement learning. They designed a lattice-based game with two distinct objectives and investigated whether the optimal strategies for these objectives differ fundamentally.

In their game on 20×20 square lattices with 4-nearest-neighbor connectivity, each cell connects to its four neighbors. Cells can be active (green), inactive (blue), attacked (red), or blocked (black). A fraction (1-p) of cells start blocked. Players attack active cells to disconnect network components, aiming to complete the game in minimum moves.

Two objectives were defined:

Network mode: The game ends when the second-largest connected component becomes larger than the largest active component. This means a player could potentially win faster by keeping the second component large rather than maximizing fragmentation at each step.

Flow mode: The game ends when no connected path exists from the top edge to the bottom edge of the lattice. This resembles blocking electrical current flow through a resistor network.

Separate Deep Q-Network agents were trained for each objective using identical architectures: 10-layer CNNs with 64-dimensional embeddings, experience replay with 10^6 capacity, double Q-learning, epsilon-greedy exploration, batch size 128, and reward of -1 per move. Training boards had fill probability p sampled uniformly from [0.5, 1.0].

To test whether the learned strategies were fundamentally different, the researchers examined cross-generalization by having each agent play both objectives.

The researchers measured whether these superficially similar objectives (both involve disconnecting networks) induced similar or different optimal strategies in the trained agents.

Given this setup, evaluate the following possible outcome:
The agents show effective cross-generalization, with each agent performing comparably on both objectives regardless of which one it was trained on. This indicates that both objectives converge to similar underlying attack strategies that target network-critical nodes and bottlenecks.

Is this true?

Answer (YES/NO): NO